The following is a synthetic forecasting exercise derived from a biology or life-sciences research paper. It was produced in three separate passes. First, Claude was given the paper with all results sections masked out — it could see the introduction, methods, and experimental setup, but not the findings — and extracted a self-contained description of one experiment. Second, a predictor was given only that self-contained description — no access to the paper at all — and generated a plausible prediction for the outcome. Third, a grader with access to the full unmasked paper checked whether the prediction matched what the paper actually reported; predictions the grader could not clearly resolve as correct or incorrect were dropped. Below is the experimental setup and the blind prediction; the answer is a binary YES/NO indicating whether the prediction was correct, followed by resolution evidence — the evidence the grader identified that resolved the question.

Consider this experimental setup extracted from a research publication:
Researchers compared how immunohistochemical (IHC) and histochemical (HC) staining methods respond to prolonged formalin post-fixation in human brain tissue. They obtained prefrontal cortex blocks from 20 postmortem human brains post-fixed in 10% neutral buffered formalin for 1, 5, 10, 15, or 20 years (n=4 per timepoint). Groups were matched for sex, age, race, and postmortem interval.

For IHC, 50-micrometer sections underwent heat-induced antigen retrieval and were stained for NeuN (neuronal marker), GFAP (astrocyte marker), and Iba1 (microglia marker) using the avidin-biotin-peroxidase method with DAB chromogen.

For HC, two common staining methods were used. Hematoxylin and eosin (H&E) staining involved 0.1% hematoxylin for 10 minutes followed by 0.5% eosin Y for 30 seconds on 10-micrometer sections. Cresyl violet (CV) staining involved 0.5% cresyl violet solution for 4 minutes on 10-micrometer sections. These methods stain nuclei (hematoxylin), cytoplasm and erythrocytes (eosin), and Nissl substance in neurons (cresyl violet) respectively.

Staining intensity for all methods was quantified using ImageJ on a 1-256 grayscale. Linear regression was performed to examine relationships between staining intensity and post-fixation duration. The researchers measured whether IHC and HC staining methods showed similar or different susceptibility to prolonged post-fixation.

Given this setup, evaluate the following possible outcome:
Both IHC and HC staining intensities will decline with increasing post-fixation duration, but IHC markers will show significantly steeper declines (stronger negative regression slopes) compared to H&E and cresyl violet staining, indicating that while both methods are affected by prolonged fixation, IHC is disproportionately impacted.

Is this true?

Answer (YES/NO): NO